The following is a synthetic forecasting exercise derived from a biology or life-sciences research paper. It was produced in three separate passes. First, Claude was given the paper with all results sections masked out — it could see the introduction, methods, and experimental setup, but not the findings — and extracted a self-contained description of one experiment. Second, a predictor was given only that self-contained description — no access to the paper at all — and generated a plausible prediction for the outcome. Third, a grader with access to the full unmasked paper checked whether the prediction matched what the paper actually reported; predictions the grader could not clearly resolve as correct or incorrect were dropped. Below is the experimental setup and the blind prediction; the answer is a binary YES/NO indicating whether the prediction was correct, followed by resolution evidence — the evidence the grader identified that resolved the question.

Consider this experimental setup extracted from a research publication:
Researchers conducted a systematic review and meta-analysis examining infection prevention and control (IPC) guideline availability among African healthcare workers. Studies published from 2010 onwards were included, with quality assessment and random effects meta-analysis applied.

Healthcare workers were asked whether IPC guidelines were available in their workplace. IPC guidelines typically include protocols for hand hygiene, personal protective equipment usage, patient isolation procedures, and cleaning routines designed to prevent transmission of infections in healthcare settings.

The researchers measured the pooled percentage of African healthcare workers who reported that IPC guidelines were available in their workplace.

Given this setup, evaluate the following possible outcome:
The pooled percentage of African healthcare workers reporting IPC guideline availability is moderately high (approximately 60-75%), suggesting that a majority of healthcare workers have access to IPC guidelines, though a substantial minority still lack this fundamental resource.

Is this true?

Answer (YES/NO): NO